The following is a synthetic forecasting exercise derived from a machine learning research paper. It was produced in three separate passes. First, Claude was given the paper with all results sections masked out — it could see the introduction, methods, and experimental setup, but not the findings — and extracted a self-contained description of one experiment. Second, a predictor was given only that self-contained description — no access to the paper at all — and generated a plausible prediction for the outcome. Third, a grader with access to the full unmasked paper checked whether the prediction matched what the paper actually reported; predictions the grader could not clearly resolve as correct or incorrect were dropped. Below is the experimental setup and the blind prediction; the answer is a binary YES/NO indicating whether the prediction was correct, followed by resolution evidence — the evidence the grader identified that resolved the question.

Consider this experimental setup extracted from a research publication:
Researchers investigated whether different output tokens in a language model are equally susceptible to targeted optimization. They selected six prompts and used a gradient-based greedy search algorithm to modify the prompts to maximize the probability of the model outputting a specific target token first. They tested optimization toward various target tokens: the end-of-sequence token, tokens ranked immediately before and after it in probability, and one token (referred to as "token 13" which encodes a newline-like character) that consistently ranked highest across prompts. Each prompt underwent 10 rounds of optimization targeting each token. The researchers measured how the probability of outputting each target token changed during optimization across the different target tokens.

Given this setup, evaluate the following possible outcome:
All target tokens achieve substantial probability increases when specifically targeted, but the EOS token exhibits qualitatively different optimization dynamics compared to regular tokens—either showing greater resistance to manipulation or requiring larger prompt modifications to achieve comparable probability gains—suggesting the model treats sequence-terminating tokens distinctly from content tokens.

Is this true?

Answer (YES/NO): NO